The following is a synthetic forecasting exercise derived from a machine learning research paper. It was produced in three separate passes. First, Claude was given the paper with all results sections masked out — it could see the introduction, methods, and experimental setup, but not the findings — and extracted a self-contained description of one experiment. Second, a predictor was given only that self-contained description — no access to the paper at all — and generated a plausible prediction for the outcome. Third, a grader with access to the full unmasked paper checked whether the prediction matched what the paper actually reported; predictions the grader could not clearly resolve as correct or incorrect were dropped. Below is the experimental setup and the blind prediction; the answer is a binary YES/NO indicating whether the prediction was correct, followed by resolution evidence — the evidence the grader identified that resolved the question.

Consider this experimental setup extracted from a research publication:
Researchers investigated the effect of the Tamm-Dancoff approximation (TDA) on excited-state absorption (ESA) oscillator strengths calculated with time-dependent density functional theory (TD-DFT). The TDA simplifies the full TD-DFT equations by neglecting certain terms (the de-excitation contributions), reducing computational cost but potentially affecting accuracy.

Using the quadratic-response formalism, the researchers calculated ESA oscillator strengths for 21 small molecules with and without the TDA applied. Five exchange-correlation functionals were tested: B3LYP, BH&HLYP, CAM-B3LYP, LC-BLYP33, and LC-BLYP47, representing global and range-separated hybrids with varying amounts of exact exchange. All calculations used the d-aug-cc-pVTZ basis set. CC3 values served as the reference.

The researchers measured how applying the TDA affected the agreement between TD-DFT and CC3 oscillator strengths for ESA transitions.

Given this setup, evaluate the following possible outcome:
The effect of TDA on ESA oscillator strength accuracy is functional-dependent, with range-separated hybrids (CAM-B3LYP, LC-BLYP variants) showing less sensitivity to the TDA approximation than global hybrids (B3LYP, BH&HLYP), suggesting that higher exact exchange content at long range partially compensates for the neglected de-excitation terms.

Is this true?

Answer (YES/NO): NO